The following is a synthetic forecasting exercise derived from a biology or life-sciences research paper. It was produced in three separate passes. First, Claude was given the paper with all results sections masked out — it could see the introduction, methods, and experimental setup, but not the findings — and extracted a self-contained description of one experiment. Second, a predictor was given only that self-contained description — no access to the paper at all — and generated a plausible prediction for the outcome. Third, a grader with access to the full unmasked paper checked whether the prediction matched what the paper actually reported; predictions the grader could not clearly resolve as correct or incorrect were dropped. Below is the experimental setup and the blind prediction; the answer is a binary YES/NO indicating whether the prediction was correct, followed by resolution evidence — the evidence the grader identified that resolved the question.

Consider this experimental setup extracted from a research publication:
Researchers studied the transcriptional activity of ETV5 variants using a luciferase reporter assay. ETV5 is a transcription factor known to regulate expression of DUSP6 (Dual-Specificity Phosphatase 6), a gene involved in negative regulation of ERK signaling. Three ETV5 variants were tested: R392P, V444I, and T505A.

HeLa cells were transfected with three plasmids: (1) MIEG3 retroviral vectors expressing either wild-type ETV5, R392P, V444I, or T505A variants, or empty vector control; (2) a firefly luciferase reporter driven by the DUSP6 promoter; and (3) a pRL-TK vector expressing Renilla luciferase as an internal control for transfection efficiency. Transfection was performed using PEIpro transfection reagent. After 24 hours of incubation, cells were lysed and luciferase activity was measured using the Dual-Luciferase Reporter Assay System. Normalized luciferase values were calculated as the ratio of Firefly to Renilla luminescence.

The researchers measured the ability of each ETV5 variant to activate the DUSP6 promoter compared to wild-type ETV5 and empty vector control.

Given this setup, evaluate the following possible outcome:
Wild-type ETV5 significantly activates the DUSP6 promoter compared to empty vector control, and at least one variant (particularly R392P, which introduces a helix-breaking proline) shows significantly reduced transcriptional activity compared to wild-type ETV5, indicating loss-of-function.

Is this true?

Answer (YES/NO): YES